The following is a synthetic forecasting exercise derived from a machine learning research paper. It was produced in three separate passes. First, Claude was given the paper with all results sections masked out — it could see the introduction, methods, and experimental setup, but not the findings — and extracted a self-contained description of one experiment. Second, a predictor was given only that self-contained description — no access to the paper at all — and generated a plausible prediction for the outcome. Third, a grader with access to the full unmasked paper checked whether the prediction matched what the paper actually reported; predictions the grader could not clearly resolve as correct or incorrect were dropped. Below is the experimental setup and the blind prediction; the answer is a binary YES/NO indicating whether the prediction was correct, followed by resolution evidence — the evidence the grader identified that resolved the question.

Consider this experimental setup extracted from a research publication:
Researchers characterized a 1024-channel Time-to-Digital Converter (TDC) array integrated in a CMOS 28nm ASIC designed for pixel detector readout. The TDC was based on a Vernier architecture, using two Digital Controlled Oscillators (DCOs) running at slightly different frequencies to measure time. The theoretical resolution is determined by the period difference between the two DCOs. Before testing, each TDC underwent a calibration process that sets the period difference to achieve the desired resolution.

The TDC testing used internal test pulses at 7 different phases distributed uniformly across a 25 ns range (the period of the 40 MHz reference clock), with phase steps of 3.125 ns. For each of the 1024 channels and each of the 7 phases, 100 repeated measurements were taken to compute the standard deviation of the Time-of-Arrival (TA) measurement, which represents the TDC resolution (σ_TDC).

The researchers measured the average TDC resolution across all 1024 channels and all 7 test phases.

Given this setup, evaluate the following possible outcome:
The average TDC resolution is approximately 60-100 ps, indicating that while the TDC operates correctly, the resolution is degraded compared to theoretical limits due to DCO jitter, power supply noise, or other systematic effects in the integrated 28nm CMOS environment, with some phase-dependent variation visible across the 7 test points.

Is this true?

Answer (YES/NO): NO